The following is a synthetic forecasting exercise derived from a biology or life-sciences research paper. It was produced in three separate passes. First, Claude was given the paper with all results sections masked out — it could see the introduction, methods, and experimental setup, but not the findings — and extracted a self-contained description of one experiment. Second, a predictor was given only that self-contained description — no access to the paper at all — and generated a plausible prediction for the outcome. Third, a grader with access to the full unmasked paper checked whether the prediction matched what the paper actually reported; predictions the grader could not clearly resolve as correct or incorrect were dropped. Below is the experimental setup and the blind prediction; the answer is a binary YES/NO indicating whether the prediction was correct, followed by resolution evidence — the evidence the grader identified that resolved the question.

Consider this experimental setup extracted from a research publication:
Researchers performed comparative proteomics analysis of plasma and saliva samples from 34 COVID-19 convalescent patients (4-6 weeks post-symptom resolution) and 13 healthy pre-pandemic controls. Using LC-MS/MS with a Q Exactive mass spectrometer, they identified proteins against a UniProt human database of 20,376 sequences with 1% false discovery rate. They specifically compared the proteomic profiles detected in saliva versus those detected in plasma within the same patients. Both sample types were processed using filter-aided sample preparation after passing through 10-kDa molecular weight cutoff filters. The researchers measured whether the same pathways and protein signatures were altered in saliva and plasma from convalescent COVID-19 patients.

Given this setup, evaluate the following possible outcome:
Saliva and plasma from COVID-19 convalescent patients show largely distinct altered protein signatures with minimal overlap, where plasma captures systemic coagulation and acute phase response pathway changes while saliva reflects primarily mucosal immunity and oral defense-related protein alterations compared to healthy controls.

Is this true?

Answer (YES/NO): YES